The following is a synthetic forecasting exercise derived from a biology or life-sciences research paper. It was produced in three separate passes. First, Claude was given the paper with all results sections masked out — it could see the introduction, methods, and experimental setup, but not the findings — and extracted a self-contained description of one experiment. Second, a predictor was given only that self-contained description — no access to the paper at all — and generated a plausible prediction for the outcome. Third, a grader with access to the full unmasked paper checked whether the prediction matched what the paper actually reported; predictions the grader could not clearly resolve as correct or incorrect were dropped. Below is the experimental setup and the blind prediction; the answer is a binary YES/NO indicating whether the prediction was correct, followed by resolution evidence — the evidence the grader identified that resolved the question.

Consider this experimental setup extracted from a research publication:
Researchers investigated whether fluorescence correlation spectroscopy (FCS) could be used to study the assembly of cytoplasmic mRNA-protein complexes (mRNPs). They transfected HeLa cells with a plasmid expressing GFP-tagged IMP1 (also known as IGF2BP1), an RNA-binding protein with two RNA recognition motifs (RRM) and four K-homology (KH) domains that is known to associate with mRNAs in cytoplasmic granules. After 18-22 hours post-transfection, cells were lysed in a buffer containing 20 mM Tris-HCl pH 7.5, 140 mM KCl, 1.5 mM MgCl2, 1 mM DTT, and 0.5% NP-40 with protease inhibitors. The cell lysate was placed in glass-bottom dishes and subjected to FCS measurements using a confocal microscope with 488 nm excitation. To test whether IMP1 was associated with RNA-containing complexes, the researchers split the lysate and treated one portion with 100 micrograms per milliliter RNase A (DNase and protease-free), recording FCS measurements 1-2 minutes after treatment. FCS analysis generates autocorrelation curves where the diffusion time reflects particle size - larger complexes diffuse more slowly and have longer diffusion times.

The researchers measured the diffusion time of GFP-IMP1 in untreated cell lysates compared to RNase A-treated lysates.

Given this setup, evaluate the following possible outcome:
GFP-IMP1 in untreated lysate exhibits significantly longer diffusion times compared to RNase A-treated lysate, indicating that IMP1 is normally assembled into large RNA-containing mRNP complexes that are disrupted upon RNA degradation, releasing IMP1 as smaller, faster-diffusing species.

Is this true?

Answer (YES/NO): YES